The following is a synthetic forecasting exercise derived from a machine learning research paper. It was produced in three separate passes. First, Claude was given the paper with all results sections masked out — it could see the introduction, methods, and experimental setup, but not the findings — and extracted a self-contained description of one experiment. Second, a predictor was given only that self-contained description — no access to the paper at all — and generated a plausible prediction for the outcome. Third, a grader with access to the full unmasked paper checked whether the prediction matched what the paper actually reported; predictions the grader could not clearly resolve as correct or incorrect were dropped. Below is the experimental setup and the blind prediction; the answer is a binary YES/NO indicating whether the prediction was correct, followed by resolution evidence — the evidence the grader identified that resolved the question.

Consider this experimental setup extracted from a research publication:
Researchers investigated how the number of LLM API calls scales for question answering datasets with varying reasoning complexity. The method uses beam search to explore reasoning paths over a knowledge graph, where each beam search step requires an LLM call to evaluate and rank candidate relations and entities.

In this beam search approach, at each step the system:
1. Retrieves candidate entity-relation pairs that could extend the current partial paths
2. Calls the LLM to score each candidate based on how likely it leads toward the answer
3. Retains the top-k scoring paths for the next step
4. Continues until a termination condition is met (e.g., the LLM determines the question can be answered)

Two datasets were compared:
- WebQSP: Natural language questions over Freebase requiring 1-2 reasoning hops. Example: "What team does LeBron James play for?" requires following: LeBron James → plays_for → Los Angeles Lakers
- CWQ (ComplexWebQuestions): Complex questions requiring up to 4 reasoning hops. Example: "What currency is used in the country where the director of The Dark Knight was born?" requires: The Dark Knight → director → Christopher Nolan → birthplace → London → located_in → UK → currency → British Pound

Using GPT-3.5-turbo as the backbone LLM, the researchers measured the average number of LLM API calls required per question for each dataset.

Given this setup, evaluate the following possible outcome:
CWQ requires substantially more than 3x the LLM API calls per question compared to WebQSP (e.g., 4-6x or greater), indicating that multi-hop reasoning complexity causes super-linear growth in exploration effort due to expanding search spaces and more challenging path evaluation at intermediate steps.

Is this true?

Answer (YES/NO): NO